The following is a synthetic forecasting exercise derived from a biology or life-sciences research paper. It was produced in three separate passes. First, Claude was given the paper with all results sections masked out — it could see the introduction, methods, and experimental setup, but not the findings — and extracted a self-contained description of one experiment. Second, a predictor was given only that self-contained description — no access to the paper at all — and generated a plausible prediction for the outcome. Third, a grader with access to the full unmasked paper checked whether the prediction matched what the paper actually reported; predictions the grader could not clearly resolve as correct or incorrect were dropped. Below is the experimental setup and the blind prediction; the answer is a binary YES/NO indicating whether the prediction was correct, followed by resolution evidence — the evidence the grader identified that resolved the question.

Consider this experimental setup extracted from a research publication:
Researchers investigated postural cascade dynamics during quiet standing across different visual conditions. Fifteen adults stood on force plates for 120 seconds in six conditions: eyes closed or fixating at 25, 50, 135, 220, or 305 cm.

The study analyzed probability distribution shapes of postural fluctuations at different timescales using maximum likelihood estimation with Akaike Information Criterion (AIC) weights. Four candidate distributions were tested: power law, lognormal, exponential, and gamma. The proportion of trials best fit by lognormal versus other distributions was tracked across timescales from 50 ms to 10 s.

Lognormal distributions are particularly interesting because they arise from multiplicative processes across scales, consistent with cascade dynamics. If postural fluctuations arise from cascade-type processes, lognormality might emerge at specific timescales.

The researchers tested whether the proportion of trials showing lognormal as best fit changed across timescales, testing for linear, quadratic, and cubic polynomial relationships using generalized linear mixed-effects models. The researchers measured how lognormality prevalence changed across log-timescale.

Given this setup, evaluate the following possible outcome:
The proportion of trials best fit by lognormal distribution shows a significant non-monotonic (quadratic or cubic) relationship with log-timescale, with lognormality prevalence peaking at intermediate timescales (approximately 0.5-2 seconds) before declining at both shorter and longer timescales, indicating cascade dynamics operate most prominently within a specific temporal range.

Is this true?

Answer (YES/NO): NO